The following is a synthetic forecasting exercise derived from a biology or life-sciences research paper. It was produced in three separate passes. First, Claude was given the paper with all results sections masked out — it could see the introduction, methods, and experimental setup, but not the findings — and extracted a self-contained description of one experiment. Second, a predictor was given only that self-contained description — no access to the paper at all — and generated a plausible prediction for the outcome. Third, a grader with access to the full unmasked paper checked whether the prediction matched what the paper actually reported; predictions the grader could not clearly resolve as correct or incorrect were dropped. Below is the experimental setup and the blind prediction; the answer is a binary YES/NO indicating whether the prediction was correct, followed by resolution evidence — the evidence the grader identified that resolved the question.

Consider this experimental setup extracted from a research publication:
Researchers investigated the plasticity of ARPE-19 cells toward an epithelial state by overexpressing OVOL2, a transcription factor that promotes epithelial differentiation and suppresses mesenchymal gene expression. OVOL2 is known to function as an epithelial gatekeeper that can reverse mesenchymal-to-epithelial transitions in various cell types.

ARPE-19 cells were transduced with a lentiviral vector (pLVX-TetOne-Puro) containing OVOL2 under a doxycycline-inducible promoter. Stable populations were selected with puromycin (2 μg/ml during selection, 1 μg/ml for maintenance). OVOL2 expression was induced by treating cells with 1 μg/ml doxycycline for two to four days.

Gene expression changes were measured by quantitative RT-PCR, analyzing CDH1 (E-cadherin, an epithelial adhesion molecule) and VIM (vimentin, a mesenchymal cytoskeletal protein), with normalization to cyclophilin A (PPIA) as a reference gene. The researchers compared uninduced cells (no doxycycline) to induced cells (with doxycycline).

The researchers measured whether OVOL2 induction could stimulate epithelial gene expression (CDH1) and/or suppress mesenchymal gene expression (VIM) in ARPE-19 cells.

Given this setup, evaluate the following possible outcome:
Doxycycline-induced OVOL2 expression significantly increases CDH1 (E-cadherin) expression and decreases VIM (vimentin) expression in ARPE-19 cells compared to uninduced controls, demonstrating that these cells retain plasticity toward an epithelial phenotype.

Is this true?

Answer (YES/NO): YES